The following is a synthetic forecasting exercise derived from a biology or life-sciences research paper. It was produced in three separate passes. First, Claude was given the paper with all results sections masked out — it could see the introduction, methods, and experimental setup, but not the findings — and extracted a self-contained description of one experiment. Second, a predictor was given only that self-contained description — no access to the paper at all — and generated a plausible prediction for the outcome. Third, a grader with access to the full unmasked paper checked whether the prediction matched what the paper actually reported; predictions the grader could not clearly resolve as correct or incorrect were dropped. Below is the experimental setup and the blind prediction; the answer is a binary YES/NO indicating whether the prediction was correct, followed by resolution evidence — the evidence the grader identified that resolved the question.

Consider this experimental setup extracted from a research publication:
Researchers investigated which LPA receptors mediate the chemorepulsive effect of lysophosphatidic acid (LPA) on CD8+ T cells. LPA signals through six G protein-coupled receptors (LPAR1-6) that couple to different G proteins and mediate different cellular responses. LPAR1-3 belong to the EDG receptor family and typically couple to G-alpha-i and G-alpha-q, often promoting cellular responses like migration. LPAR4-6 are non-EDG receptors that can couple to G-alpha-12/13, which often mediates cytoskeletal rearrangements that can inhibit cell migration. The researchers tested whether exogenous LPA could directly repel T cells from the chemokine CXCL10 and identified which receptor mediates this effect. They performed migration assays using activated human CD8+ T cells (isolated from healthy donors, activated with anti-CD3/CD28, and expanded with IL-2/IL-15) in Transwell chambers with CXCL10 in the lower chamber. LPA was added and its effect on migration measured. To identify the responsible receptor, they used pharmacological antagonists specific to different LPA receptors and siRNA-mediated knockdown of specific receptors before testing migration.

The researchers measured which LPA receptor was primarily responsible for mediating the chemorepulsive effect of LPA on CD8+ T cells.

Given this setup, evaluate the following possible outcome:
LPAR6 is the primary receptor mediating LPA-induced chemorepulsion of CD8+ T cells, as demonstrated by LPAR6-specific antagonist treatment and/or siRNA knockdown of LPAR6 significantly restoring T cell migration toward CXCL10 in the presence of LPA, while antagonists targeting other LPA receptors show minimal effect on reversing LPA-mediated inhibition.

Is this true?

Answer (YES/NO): YES